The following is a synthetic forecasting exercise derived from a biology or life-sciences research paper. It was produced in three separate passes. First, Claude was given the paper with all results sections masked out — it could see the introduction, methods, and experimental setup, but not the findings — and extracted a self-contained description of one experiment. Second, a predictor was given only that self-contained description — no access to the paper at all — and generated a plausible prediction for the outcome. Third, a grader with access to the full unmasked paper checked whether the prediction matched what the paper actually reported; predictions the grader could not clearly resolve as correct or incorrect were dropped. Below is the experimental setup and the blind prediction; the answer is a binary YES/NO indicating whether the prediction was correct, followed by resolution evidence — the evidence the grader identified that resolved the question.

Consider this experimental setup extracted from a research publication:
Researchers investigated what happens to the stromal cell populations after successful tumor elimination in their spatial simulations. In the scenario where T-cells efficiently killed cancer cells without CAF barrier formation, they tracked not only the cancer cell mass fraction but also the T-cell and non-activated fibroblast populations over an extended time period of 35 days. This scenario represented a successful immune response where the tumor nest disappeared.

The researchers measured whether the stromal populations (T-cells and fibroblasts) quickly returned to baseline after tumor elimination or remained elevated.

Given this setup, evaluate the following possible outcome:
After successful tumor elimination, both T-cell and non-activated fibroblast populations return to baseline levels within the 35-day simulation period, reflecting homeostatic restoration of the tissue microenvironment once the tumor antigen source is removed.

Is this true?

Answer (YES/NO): NO